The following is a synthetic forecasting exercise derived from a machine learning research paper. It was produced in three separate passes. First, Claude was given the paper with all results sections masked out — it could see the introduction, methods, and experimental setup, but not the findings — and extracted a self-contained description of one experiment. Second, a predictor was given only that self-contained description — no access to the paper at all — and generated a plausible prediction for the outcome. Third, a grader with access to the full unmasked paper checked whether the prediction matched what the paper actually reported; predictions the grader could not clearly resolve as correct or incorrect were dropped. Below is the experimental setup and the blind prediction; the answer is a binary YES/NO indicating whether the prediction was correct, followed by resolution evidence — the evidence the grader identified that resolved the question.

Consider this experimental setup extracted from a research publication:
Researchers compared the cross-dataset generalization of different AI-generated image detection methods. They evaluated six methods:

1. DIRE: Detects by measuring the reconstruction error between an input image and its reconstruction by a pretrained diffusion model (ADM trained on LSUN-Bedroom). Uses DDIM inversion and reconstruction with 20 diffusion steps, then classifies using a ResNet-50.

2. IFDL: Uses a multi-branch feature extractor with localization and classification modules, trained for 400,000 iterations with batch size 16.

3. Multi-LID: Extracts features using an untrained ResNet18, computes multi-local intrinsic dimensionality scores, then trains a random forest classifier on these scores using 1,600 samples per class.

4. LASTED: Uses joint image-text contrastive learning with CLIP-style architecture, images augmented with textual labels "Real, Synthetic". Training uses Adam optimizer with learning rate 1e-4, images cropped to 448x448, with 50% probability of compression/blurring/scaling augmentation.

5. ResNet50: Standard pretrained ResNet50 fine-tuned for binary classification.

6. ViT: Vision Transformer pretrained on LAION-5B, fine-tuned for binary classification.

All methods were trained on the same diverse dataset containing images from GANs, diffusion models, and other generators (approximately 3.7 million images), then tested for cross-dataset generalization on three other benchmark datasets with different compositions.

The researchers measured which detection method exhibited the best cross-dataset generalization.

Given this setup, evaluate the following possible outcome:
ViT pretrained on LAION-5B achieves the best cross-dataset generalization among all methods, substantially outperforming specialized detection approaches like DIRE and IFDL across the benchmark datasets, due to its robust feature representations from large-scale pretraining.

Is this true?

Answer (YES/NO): NO